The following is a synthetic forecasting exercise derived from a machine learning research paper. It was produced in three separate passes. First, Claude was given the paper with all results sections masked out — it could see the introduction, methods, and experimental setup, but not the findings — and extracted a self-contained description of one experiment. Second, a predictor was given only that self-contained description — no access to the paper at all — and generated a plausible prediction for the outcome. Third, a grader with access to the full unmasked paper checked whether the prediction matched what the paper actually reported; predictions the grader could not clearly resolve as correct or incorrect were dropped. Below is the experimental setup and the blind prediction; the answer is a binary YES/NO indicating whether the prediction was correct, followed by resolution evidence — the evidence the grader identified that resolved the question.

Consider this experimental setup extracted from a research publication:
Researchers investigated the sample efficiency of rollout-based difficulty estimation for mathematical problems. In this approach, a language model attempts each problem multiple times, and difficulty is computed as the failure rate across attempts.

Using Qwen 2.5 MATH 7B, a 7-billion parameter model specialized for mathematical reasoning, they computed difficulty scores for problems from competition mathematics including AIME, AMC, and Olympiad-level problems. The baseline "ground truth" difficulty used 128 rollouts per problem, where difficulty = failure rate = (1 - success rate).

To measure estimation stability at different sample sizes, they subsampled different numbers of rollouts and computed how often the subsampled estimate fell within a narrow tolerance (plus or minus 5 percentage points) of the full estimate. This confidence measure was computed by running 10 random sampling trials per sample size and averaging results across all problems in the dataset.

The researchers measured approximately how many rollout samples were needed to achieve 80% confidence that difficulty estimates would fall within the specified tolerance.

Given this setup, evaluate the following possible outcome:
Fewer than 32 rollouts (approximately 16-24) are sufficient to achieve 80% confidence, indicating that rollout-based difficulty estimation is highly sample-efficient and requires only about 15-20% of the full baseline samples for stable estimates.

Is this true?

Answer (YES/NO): NO